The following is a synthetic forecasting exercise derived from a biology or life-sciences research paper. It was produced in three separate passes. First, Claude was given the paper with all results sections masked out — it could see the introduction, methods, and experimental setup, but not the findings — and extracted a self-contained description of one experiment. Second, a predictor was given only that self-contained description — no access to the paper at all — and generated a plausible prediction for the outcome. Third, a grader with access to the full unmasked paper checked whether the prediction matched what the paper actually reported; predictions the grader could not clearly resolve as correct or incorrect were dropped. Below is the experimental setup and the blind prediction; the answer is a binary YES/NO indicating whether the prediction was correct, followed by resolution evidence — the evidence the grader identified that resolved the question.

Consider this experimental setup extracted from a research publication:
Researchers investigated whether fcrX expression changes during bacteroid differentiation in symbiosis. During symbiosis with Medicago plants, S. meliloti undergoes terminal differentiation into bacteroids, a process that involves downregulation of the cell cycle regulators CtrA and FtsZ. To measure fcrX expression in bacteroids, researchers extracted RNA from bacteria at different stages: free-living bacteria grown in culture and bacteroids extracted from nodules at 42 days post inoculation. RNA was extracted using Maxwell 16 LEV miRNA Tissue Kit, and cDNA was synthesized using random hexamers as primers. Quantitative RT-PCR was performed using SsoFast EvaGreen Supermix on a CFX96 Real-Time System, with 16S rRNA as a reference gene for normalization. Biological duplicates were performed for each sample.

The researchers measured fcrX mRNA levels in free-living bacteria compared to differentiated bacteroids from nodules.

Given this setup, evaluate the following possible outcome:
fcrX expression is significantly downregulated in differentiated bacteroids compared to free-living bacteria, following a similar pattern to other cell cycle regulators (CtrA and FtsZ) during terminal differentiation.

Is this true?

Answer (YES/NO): NO